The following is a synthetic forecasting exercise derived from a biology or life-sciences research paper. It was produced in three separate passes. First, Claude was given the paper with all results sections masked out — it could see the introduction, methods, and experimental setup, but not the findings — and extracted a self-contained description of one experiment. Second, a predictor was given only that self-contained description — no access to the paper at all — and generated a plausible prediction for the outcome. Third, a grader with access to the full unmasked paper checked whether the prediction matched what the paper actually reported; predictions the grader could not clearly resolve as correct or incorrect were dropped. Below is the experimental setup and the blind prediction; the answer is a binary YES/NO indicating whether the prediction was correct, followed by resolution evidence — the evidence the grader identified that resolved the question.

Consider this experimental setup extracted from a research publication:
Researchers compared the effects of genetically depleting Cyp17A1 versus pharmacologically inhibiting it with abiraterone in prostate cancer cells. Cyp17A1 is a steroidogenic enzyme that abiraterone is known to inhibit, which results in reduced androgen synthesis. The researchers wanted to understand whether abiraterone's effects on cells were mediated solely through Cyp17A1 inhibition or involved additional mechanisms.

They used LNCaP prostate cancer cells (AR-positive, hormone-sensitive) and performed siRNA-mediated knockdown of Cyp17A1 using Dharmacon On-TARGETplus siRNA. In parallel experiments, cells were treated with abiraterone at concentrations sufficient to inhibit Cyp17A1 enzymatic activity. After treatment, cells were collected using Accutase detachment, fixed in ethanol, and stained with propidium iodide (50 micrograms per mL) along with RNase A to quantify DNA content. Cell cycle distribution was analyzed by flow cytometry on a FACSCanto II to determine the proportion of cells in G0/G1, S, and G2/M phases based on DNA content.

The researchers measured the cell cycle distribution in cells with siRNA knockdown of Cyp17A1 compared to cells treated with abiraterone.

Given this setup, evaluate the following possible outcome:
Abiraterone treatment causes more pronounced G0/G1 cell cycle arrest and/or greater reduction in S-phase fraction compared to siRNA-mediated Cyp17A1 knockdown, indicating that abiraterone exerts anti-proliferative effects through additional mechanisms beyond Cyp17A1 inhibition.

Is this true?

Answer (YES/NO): NO